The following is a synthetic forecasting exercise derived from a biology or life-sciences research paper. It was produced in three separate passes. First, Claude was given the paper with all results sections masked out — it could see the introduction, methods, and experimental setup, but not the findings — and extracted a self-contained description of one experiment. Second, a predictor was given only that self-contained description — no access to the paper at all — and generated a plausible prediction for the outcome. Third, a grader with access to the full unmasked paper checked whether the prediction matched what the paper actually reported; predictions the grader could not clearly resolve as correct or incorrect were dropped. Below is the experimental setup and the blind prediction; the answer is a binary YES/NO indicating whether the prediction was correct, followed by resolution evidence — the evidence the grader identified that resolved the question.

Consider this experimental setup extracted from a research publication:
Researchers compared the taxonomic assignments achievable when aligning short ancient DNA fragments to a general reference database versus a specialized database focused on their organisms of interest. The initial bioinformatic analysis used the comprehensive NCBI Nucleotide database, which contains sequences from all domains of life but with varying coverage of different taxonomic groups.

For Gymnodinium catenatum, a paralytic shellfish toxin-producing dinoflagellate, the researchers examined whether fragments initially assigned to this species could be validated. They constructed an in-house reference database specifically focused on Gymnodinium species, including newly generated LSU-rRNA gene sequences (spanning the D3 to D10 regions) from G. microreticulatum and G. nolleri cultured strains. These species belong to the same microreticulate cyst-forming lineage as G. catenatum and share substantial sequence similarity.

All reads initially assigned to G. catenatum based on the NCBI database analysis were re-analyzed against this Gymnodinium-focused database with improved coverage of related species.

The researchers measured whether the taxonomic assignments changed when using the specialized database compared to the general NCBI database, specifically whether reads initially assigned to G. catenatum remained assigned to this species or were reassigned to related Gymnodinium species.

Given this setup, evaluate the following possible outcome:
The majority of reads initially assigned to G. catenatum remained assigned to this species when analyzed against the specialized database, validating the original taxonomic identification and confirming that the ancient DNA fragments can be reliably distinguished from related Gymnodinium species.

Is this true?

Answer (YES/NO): NO